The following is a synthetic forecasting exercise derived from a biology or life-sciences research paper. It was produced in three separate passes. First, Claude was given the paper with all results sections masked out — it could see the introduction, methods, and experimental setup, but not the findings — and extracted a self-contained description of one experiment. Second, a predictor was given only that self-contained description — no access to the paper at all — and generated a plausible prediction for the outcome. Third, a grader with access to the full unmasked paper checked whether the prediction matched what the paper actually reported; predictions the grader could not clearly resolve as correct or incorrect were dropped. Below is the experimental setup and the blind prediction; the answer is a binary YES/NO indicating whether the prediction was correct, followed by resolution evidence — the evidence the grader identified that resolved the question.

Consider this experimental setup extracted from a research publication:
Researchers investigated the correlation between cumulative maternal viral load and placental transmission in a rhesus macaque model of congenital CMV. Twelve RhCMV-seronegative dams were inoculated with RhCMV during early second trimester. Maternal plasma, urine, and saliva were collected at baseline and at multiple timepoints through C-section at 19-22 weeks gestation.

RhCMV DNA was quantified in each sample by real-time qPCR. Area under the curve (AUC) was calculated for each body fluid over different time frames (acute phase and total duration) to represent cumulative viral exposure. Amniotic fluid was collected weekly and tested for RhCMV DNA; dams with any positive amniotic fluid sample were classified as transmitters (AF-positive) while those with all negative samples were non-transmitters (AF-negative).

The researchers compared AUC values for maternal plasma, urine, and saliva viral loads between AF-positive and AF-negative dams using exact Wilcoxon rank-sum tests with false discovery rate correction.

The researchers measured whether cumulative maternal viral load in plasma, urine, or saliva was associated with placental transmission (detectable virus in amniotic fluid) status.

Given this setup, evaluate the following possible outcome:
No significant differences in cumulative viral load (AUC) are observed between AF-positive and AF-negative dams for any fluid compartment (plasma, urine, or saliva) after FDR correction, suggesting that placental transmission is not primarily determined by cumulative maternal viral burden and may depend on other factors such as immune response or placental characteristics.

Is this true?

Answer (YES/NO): NO